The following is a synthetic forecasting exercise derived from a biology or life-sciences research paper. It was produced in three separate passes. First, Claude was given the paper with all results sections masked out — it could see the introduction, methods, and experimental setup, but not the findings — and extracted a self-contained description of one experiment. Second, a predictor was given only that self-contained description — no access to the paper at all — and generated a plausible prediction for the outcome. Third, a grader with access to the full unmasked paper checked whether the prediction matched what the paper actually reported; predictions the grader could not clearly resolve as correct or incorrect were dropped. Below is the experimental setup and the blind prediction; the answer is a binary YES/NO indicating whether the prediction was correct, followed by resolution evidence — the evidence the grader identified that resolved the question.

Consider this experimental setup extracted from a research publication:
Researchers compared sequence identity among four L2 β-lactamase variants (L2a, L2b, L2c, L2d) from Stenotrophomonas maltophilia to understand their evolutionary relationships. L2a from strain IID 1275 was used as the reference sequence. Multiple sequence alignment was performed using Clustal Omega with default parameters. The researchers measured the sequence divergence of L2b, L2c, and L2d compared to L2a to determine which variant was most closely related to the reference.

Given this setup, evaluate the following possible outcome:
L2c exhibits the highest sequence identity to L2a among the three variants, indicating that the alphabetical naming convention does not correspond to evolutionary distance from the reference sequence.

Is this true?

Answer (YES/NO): YES